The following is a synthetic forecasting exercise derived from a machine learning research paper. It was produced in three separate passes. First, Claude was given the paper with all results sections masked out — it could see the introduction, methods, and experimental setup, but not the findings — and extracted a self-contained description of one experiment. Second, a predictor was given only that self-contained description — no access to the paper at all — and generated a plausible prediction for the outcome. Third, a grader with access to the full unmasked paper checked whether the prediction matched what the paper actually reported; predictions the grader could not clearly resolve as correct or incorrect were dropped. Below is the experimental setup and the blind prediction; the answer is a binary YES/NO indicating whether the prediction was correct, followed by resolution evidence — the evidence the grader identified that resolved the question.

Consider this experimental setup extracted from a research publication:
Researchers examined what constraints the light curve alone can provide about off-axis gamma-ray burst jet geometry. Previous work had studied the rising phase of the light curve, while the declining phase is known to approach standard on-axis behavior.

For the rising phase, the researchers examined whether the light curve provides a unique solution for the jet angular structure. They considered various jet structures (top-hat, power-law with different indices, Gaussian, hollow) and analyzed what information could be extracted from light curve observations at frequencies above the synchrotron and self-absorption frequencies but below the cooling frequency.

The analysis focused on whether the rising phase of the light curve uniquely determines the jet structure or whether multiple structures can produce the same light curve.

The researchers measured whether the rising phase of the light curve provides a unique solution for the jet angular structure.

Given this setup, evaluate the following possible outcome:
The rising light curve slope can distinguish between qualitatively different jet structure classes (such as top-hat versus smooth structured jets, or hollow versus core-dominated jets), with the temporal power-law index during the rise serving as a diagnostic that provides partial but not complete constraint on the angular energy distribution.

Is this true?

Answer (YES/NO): NO